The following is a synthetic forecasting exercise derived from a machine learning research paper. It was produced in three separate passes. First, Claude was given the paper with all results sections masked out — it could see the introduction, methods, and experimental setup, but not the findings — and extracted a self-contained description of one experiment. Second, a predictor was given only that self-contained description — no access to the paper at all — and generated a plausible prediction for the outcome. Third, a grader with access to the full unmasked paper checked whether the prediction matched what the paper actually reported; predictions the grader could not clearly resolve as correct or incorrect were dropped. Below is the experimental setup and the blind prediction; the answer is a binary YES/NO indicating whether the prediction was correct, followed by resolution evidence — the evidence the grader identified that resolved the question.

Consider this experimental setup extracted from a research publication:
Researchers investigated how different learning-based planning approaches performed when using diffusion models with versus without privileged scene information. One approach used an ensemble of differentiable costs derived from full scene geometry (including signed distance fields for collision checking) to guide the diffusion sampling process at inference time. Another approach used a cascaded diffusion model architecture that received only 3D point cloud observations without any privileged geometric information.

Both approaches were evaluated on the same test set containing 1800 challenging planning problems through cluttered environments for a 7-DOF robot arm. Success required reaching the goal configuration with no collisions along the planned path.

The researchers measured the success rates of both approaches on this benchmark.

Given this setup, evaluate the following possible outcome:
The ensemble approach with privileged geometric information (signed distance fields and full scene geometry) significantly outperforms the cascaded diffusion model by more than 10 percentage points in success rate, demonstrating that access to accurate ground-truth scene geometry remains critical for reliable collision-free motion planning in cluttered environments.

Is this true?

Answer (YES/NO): NO